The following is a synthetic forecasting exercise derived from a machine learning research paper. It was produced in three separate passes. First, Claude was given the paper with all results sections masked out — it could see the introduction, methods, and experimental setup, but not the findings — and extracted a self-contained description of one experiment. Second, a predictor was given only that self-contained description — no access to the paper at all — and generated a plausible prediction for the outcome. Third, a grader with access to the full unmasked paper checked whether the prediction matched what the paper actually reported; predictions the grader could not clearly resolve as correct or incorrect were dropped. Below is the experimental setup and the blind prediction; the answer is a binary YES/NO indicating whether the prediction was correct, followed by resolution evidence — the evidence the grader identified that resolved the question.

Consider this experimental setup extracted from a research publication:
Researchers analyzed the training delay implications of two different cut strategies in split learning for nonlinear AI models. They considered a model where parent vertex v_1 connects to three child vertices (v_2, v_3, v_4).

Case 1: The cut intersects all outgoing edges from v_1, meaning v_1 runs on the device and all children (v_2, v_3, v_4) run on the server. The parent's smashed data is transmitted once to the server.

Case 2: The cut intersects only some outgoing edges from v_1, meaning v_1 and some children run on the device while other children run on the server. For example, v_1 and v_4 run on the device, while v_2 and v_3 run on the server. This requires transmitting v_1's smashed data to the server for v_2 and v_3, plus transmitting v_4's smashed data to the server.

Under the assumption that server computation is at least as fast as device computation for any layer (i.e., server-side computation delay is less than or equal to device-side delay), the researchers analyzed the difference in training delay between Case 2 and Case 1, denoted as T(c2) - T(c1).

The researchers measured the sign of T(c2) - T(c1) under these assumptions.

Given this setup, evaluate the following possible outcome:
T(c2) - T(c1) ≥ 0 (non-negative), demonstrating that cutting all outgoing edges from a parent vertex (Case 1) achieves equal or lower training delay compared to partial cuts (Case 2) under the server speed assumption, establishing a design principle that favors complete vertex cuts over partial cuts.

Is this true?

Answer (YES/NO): NO